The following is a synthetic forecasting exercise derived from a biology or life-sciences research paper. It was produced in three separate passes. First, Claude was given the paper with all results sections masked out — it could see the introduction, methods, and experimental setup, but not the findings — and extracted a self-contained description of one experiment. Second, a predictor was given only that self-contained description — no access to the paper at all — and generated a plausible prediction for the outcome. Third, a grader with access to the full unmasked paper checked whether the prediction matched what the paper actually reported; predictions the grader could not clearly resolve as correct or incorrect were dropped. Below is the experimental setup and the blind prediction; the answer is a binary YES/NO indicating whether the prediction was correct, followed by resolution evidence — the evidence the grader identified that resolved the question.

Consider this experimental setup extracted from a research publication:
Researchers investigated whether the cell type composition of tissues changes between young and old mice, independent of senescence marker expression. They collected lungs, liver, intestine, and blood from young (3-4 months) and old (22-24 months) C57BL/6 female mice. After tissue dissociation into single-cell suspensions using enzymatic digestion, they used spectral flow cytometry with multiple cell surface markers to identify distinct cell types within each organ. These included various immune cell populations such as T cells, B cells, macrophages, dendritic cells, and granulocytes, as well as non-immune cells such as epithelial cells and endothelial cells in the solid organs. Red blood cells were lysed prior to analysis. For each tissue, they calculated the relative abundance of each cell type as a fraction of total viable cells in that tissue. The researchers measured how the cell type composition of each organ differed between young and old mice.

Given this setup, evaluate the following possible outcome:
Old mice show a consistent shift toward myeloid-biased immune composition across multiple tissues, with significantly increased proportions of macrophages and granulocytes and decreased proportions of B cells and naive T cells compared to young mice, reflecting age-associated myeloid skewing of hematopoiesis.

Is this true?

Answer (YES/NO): NO